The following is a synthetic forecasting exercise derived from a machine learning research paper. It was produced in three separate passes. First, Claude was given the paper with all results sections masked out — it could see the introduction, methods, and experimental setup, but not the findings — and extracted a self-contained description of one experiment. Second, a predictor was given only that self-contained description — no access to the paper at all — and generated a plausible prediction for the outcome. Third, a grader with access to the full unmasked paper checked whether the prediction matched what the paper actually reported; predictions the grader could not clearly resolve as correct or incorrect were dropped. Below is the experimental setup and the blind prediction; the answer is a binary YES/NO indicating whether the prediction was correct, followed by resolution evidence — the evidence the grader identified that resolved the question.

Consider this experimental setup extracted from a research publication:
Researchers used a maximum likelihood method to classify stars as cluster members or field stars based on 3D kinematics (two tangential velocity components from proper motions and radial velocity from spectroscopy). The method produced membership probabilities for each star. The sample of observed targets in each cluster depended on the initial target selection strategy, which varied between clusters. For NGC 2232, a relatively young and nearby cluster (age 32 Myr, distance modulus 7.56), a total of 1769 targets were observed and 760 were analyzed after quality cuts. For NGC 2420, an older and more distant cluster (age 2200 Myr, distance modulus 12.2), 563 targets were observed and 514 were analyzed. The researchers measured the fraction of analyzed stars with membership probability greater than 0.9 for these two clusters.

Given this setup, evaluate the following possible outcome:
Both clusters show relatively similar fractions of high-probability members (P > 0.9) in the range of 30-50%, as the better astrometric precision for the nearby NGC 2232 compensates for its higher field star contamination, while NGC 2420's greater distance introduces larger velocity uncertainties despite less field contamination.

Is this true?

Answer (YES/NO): NO